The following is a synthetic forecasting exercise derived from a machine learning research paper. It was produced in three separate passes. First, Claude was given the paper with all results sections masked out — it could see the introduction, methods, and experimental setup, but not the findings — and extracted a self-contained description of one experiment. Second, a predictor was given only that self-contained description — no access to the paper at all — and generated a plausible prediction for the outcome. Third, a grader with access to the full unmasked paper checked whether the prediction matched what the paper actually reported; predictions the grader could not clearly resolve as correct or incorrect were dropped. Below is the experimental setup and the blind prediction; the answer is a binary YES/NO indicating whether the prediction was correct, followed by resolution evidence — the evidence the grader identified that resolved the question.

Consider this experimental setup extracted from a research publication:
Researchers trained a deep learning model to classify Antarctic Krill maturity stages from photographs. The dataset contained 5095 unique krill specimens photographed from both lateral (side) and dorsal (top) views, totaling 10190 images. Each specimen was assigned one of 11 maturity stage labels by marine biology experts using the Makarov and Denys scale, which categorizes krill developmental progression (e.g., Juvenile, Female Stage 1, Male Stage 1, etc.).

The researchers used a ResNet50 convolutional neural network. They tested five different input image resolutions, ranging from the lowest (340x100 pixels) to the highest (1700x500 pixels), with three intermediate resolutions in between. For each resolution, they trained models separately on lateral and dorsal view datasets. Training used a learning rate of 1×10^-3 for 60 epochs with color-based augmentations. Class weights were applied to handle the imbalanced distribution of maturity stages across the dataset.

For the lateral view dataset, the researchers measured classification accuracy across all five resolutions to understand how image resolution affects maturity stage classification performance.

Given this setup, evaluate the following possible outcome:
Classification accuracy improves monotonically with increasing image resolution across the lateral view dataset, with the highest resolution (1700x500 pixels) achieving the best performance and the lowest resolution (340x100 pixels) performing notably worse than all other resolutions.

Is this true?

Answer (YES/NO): NO